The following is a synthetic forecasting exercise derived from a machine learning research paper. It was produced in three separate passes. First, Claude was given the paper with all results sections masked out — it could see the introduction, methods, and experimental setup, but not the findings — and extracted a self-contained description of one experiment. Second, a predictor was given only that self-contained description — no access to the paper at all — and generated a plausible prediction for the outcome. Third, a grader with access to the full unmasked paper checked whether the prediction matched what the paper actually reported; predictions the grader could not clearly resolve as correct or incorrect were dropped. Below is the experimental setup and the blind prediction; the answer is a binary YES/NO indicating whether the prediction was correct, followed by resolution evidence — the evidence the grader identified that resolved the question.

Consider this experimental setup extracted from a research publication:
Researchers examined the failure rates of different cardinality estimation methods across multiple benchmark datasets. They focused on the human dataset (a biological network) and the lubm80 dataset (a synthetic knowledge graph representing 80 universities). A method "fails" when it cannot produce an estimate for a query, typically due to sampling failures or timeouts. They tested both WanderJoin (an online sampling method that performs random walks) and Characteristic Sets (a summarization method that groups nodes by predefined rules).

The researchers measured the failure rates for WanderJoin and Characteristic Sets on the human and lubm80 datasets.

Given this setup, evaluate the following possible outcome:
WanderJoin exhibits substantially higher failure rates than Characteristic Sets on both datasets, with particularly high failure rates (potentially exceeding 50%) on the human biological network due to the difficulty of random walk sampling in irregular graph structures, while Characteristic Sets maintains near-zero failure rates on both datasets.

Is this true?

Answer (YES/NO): NO